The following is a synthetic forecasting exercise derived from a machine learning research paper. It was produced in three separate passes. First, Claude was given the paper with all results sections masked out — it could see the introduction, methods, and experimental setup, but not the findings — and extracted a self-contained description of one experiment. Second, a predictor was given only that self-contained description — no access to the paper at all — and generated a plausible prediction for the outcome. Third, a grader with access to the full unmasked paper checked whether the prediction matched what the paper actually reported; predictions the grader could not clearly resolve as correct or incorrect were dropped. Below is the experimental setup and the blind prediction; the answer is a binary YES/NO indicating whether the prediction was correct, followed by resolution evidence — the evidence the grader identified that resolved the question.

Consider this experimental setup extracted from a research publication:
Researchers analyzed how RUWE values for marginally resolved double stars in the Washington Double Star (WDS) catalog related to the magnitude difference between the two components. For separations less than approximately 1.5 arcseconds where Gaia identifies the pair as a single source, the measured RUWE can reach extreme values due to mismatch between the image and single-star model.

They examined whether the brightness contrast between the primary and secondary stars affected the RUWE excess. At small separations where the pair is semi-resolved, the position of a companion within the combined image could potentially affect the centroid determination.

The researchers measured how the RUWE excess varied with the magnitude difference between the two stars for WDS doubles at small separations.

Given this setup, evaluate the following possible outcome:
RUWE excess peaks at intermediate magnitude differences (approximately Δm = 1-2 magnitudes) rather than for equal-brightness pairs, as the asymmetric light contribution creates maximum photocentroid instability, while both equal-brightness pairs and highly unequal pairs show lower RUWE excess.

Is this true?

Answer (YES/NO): NO